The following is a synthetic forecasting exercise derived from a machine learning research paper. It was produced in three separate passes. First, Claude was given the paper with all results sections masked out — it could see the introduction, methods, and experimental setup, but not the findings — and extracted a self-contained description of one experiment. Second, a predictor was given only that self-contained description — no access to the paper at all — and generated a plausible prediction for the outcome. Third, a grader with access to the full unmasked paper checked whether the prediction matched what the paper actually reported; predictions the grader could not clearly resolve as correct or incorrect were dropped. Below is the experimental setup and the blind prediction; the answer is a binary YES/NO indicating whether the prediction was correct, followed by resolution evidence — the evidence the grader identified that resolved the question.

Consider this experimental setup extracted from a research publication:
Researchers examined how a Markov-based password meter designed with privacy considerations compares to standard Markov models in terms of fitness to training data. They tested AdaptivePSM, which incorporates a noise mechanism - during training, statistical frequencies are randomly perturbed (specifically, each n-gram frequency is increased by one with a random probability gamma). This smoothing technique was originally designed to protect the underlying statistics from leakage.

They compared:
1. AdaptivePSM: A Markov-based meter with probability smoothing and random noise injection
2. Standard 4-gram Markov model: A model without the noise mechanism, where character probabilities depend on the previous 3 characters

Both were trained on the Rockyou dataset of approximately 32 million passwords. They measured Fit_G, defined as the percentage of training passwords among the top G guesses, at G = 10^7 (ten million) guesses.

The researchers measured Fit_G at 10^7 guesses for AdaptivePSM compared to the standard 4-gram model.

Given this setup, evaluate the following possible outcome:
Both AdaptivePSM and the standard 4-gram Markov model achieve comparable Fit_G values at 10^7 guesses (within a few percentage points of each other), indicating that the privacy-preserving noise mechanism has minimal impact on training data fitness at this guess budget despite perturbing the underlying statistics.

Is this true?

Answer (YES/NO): NO